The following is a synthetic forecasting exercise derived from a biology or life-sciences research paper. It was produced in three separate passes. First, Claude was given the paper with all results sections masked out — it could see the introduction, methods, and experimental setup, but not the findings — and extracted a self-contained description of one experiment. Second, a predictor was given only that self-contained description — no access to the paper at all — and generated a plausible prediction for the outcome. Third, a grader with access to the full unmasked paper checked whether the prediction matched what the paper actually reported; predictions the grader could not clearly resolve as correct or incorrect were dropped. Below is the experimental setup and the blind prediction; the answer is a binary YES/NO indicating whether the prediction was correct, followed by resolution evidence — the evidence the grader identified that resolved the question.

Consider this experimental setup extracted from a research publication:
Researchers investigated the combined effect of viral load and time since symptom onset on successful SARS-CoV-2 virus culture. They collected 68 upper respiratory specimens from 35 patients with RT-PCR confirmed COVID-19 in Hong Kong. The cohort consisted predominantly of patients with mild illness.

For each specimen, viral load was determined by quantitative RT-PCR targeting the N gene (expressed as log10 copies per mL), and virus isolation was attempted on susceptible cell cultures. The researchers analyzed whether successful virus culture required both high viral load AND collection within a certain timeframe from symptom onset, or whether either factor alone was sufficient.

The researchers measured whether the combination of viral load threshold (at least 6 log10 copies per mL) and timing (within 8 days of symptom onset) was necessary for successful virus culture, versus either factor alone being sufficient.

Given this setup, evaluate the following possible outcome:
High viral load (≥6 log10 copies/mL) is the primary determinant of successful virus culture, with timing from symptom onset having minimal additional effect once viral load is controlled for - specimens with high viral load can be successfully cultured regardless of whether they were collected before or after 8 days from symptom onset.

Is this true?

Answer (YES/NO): NO